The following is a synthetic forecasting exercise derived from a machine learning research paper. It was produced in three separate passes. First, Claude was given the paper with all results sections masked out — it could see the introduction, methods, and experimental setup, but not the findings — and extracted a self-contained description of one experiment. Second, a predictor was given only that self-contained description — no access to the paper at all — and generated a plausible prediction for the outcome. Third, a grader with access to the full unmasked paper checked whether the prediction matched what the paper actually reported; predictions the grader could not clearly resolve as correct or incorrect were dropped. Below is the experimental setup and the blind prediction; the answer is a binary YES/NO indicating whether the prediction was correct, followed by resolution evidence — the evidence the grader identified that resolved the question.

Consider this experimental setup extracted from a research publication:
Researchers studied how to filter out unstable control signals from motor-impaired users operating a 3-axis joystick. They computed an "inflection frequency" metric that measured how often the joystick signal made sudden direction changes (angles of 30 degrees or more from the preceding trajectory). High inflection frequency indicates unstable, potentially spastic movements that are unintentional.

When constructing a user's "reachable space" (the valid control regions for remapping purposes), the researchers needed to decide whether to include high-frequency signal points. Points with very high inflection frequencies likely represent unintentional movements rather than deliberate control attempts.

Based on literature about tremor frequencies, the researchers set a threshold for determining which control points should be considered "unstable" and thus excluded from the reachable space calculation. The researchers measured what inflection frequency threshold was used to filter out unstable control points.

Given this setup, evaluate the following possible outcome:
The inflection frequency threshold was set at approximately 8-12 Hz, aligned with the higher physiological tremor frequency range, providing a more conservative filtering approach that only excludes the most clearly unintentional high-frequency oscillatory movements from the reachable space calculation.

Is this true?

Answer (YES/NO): YES